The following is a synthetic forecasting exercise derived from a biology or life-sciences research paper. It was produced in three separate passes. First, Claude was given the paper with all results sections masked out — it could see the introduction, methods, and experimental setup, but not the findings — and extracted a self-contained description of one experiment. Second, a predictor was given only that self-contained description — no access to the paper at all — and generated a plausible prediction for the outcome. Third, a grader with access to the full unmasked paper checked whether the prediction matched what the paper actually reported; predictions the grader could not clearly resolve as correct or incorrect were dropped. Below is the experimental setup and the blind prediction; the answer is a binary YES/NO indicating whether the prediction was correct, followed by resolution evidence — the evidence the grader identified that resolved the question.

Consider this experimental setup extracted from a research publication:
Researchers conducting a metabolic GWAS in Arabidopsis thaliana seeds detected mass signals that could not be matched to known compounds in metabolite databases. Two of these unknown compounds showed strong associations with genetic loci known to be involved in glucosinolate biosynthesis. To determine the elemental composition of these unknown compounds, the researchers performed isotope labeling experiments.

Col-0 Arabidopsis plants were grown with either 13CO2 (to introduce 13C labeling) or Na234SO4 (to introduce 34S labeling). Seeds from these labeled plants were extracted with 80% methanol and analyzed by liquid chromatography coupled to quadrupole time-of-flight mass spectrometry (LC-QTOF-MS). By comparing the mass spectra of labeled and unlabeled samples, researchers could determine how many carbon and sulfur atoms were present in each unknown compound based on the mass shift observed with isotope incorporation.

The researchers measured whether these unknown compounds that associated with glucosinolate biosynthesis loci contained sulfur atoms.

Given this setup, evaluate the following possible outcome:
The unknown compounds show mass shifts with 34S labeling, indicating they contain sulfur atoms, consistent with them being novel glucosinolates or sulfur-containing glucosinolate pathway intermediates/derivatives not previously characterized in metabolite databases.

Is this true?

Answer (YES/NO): YES